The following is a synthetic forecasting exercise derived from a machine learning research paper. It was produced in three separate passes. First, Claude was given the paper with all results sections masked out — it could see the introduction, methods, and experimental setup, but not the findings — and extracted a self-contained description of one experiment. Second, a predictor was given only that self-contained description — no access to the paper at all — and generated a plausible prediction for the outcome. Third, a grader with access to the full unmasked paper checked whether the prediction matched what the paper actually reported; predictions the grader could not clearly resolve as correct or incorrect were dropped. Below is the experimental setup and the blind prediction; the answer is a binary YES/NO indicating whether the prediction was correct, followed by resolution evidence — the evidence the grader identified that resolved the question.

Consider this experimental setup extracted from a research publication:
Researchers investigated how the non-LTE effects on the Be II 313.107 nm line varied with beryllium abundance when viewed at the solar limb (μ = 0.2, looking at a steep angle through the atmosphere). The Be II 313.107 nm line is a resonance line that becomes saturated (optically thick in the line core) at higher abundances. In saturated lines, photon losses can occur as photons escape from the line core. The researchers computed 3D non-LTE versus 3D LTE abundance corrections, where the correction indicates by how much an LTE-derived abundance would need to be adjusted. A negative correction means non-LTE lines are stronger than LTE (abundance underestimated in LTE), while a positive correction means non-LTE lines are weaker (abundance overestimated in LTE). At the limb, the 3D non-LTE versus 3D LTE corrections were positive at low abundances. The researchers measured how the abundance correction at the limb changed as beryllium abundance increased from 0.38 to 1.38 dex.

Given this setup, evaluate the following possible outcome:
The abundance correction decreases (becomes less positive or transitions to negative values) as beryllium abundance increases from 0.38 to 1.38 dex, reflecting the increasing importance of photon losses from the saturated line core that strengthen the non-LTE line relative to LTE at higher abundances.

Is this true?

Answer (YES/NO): YES